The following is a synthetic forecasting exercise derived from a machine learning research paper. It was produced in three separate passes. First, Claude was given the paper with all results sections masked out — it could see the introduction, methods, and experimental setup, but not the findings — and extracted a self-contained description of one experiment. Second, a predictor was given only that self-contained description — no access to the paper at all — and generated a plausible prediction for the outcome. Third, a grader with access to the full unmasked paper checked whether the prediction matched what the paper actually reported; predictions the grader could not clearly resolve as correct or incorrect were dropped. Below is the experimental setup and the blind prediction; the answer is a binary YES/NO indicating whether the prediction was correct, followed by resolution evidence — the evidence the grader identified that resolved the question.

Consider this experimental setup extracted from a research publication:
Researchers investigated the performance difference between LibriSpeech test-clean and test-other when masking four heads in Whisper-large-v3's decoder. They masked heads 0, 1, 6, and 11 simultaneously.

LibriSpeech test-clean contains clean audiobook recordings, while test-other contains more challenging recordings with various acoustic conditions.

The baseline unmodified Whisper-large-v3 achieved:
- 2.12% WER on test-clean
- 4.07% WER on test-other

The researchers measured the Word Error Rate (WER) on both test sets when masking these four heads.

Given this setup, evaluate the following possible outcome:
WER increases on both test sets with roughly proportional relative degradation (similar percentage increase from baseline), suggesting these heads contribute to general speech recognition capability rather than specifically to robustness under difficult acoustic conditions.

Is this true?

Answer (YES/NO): NO